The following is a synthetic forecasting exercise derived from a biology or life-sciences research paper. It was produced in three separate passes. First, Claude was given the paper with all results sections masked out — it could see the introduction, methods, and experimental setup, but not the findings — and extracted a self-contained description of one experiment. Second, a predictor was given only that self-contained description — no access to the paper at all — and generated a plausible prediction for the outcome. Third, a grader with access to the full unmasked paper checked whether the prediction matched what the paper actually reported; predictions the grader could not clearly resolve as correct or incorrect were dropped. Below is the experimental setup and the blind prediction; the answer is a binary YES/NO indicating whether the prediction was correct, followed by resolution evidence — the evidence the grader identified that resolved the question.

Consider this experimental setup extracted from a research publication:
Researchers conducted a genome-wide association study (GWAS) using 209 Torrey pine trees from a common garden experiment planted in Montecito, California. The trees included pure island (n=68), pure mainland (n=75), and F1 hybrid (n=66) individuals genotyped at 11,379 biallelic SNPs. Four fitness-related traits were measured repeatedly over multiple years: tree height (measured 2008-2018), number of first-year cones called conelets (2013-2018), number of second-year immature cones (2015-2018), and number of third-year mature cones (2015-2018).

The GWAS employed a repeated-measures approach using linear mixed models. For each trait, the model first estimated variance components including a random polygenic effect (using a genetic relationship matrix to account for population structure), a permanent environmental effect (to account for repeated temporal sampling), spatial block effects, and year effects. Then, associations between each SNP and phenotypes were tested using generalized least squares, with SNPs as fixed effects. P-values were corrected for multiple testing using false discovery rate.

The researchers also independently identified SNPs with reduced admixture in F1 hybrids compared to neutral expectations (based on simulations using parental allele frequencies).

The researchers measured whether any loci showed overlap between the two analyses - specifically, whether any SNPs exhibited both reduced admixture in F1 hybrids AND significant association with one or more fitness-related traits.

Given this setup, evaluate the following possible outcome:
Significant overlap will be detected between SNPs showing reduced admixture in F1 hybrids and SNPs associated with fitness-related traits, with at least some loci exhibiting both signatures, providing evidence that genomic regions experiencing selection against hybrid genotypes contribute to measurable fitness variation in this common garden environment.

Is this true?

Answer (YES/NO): YES